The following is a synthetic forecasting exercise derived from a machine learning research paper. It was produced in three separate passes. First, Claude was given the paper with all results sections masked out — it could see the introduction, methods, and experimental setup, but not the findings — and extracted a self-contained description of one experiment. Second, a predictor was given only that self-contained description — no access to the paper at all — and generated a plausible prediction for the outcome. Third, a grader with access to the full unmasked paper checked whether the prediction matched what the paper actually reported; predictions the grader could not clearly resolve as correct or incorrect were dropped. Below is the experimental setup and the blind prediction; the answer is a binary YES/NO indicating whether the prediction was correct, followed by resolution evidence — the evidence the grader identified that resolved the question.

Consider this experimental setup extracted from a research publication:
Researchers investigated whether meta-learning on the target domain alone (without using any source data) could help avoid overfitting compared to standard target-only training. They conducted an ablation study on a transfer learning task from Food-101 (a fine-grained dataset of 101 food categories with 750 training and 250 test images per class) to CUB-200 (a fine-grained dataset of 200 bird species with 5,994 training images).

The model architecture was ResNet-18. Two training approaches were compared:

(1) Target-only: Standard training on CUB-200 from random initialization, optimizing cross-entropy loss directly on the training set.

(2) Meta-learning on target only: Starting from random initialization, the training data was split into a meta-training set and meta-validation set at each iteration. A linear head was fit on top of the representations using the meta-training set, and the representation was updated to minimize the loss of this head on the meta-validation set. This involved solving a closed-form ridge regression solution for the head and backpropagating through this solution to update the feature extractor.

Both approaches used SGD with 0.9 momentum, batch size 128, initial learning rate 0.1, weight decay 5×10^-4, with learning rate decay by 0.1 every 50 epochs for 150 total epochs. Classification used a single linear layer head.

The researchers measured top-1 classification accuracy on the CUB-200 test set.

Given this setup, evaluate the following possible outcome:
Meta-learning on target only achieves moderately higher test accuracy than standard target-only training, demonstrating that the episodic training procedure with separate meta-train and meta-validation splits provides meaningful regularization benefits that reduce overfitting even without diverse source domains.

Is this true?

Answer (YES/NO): YES